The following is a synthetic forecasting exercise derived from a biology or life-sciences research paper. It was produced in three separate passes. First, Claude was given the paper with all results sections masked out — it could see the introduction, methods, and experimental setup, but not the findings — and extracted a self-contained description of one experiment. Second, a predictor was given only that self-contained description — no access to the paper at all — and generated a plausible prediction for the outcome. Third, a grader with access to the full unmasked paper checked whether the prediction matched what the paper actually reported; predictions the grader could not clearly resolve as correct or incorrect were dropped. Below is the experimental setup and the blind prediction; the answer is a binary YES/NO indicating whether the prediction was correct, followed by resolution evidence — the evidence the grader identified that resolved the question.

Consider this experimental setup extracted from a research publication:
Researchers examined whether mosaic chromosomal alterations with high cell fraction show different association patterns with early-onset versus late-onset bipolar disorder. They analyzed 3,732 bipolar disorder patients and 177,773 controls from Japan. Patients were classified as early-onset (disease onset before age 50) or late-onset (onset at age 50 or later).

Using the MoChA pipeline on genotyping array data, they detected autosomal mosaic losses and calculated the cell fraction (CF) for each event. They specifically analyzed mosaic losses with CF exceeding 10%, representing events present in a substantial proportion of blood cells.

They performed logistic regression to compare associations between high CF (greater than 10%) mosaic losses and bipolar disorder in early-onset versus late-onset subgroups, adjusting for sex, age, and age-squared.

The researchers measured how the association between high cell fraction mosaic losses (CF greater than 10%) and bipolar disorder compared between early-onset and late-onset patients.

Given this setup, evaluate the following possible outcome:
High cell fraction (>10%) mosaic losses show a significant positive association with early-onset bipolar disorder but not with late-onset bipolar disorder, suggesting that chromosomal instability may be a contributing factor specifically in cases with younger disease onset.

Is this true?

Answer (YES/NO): YES